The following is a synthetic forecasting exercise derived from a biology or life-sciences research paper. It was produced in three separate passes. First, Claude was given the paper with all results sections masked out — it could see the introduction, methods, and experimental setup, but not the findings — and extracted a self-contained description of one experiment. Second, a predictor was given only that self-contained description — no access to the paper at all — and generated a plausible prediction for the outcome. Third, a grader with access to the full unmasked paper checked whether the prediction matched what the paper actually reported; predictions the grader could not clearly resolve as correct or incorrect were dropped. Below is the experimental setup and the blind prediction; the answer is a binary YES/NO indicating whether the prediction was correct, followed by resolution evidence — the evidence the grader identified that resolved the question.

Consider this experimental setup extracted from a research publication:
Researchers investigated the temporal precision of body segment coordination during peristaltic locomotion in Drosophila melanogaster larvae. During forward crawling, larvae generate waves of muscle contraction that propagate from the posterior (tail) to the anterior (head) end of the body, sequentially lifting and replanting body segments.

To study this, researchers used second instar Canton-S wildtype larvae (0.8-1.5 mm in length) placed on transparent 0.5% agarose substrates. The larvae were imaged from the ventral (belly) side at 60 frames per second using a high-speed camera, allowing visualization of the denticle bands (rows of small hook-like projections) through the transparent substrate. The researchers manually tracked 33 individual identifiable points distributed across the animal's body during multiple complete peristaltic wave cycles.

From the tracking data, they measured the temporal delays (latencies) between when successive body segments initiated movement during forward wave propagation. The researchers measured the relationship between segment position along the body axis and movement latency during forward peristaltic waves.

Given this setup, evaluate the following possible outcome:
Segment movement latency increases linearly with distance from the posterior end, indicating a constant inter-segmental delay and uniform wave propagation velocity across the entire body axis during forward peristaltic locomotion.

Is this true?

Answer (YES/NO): NO